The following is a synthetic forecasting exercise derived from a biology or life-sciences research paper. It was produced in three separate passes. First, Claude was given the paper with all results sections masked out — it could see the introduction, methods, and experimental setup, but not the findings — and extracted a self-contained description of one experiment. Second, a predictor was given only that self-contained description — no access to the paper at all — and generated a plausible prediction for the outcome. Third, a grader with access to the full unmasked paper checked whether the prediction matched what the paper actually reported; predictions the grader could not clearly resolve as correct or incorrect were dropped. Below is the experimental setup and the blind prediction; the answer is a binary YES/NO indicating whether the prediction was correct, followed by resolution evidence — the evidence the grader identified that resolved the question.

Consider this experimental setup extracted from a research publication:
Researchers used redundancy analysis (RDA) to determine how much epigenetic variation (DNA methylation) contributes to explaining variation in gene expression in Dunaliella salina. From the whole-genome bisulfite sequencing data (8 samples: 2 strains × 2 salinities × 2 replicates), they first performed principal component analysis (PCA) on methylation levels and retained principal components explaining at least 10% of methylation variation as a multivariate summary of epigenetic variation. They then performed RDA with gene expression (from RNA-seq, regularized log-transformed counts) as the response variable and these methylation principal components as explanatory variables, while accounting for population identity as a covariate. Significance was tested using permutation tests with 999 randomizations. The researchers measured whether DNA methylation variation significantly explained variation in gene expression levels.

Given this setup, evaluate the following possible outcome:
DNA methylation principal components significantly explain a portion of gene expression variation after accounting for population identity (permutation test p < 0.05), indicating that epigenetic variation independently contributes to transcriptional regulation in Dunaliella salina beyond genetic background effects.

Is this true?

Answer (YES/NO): YES